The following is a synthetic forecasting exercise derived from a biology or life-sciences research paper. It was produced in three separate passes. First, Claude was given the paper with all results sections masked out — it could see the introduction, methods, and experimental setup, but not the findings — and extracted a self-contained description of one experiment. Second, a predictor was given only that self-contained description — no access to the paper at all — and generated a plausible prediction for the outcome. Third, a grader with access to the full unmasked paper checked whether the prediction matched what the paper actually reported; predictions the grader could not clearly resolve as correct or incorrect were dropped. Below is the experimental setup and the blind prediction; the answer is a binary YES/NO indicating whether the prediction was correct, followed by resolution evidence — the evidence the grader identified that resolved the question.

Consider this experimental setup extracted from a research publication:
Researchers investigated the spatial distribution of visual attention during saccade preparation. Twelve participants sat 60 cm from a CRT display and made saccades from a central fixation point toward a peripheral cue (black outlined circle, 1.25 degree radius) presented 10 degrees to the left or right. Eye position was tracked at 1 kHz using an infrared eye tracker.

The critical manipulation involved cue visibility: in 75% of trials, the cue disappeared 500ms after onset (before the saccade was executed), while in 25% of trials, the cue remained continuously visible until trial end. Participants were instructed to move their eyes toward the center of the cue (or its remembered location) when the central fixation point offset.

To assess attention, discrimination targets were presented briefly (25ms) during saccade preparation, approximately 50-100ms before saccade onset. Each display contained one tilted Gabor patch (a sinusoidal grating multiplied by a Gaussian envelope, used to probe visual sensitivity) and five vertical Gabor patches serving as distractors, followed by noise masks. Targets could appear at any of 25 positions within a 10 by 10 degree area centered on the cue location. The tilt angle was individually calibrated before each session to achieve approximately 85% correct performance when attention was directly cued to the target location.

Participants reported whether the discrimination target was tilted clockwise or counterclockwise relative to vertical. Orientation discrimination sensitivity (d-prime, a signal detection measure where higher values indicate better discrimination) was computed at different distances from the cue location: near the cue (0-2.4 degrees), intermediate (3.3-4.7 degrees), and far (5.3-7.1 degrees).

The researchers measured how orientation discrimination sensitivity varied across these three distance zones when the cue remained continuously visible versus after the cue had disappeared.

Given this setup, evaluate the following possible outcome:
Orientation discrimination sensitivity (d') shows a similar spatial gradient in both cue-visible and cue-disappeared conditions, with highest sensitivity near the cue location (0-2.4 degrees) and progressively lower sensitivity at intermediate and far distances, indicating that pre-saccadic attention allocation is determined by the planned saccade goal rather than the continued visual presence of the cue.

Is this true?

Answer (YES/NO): NO